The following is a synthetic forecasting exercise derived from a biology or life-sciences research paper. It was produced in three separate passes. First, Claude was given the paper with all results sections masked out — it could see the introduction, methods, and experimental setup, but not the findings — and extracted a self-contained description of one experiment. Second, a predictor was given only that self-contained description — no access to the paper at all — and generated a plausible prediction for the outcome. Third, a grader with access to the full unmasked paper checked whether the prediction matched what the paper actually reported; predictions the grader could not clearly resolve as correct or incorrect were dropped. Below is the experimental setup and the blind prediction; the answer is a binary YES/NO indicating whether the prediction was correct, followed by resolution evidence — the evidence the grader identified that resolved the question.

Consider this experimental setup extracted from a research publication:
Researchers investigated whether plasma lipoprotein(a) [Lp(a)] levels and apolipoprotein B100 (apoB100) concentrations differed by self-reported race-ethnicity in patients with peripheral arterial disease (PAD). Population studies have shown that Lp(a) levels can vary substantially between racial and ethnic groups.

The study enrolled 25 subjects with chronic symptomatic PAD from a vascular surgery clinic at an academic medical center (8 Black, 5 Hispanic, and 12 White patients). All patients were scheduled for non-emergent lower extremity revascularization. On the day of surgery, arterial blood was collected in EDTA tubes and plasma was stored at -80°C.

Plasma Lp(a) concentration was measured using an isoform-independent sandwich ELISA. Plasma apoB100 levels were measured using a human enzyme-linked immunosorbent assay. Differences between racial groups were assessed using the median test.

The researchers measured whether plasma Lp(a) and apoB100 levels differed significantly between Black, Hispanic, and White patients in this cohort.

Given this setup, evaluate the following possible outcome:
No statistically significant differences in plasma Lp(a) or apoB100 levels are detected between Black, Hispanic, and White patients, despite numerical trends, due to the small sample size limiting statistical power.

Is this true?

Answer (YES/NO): YES